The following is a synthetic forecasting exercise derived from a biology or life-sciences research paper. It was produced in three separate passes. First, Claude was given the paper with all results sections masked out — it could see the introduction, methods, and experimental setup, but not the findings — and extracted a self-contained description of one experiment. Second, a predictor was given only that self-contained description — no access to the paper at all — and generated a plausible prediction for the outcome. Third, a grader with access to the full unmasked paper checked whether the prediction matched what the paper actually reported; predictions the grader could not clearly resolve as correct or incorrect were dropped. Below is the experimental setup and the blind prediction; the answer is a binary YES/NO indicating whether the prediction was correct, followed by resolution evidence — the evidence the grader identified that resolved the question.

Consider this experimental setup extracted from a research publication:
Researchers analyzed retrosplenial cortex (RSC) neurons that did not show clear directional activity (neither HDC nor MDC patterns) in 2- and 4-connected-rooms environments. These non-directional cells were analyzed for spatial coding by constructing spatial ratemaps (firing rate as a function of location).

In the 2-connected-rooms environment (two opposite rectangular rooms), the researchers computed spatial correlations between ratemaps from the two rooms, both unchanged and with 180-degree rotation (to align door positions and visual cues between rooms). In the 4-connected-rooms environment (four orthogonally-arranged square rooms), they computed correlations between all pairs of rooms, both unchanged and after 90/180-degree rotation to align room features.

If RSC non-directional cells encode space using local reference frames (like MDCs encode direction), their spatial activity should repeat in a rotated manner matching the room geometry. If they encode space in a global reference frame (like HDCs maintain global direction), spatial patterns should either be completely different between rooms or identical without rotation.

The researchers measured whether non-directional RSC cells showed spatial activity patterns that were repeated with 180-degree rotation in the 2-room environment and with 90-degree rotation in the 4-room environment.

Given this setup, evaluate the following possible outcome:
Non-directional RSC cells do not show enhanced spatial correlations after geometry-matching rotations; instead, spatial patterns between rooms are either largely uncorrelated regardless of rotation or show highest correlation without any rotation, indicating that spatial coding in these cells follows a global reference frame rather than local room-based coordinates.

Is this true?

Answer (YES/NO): NO